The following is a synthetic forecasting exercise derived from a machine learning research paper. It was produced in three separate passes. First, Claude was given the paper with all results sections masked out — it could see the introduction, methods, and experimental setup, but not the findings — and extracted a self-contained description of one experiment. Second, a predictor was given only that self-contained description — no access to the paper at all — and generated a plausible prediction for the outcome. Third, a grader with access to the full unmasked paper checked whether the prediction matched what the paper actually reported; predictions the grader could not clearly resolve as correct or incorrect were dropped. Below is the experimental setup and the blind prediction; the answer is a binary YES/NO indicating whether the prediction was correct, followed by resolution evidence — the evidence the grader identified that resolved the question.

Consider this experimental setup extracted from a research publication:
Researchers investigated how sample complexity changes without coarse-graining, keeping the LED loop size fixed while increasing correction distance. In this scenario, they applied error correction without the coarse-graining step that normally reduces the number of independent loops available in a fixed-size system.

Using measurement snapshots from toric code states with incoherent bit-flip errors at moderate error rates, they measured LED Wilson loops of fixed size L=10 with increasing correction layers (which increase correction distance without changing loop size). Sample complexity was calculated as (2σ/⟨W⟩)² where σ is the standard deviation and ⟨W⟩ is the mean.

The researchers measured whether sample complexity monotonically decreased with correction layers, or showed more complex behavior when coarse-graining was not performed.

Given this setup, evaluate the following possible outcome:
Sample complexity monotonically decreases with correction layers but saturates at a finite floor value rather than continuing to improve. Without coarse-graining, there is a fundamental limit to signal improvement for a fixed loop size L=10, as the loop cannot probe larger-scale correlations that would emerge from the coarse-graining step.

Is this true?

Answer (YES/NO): NO